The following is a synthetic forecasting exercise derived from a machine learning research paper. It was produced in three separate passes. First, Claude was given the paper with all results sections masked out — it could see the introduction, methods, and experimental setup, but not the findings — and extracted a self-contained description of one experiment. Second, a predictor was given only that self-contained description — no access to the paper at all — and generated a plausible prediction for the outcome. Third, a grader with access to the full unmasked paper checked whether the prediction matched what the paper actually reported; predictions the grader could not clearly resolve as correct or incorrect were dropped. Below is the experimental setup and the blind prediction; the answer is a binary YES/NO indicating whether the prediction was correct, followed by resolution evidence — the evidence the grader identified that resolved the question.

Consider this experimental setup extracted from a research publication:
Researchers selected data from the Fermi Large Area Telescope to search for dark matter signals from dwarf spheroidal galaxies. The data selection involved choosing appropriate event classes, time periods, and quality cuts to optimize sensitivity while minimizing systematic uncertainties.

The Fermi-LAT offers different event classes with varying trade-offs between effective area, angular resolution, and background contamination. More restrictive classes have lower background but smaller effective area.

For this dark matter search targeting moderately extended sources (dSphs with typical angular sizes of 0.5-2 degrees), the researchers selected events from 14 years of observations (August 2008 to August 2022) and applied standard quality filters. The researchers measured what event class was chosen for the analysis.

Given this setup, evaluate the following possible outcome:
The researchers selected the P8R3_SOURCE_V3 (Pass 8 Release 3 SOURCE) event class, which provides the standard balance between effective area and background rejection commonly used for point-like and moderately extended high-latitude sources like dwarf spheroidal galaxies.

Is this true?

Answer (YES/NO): YES